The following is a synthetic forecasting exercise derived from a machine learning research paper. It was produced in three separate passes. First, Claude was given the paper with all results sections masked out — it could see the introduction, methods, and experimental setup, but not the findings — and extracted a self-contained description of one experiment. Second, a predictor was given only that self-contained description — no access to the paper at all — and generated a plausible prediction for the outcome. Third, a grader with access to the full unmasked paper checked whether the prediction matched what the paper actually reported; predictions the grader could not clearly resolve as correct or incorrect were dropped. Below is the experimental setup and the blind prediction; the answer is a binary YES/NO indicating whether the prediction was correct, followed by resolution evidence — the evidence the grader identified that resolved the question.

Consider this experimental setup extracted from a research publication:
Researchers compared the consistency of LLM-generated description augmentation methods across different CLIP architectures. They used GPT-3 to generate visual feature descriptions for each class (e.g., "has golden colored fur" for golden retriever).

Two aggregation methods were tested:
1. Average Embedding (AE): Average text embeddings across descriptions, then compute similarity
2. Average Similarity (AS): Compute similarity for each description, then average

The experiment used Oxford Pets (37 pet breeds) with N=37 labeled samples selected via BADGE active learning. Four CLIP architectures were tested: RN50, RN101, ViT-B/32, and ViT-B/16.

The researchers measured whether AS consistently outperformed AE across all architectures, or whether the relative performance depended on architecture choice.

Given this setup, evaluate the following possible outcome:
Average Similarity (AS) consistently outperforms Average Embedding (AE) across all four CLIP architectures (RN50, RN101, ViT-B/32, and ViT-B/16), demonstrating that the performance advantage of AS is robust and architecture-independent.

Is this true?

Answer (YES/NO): YES